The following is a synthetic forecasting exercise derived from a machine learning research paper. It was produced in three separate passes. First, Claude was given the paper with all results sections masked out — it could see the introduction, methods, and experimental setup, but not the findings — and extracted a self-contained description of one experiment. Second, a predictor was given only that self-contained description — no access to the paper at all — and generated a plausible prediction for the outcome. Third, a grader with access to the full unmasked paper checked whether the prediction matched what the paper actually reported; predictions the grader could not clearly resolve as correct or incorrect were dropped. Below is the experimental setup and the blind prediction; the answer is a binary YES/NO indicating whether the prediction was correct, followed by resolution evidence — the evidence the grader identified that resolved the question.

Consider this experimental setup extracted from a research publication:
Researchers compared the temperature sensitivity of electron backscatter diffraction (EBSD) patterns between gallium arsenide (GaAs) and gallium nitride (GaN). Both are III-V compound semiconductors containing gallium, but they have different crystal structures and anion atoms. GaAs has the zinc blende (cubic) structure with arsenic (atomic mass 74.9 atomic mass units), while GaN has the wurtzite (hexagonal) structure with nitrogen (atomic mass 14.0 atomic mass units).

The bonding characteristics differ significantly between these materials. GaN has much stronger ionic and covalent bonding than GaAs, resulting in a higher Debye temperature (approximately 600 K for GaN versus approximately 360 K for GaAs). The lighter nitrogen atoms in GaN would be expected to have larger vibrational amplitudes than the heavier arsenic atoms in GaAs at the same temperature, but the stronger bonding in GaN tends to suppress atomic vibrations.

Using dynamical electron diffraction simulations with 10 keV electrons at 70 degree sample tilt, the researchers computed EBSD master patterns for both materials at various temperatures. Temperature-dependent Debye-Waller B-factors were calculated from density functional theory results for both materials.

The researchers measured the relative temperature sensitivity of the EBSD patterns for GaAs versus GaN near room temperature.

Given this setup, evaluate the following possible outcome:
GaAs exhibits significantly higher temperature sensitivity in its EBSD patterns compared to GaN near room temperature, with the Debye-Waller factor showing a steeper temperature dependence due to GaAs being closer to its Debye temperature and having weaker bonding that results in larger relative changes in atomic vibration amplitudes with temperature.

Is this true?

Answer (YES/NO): YES